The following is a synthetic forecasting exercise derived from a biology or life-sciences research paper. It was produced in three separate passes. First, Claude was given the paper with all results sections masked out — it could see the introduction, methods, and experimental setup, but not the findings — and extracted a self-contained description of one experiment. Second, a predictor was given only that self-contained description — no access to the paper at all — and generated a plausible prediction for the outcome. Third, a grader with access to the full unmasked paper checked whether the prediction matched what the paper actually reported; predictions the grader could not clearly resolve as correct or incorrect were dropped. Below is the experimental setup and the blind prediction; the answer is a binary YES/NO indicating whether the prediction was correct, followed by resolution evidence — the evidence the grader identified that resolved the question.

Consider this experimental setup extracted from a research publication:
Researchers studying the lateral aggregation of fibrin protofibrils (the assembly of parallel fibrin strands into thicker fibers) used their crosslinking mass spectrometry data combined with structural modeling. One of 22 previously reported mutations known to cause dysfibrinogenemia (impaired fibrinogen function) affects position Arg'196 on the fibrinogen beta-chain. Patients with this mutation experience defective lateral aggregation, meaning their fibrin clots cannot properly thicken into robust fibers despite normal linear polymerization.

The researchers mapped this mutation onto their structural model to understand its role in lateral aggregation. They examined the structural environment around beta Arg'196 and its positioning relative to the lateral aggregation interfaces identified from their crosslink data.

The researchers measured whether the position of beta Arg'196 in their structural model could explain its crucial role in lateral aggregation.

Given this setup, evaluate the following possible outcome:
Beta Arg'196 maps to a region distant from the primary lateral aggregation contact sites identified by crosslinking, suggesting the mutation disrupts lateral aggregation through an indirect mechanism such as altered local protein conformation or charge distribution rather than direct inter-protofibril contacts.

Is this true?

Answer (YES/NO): NO